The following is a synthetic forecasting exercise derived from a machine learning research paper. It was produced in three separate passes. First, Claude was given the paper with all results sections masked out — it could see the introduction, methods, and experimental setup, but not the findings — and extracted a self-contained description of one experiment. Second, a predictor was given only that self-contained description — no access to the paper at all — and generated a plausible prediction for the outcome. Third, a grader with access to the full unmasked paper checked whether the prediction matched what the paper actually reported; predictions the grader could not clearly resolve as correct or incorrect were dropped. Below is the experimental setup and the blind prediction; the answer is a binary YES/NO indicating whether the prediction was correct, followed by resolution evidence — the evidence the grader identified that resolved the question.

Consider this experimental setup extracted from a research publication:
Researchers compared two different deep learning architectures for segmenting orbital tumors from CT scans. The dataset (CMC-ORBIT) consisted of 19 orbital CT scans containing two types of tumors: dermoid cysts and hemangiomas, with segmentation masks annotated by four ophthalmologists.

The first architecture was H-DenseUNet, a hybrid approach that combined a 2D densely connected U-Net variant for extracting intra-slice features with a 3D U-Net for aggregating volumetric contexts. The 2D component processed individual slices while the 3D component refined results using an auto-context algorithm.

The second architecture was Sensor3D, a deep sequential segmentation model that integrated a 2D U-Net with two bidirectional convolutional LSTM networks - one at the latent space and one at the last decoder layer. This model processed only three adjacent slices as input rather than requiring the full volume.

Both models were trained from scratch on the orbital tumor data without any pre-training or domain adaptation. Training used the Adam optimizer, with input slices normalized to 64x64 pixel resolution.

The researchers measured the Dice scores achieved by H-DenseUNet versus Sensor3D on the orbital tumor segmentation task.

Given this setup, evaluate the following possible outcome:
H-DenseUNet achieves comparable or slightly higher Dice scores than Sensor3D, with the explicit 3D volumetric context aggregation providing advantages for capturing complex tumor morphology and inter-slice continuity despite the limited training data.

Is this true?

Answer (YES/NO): NO